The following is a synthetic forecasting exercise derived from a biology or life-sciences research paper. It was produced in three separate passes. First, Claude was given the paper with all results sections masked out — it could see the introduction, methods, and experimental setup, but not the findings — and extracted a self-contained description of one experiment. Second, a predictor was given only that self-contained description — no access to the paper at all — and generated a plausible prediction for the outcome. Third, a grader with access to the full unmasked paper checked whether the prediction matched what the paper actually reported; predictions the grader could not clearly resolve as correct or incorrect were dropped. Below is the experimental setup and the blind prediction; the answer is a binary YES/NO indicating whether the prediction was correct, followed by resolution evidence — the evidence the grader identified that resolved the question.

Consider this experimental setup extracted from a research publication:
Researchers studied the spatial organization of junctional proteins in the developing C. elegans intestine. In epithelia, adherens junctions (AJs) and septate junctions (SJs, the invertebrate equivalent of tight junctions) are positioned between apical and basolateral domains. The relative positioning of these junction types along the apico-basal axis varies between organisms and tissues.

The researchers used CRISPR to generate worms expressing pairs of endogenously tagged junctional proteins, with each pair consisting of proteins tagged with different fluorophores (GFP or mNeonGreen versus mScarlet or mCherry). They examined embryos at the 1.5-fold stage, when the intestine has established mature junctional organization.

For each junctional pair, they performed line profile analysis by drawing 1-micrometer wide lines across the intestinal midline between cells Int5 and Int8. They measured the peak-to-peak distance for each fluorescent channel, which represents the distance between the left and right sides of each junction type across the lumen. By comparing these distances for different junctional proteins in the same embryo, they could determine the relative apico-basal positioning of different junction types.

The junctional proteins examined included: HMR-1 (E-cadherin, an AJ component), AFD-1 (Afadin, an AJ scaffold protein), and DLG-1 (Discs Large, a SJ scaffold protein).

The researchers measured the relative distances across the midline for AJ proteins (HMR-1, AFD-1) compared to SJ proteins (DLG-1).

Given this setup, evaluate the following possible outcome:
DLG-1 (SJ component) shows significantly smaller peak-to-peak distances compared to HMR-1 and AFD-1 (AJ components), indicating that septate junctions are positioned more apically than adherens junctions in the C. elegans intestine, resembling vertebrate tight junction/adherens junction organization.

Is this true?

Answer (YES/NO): NO